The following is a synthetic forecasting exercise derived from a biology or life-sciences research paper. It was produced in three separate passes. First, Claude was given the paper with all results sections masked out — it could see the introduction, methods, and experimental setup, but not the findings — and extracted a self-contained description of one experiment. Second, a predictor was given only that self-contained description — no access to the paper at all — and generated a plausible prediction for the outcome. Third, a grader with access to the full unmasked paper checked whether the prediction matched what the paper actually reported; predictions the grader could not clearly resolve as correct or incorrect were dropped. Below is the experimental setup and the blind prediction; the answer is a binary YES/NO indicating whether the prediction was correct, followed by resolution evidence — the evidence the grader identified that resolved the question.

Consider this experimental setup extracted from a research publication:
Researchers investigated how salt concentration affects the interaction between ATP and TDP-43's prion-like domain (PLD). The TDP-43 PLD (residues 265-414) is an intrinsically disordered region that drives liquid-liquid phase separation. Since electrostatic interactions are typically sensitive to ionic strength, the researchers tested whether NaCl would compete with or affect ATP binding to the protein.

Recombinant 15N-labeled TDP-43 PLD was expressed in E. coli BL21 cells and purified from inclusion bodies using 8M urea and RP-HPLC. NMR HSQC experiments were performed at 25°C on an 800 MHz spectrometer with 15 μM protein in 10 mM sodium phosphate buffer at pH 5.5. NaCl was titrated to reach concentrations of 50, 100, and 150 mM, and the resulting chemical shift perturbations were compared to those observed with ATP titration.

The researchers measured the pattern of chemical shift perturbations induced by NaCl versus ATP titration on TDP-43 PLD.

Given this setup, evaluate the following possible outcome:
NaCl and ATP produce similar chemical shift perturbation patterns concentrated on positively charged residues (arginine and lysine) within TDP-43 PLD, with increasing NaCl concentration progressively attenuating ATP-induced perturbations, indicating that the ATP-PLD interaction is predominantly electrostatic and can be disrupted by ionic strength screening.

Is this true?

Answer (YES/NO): NO